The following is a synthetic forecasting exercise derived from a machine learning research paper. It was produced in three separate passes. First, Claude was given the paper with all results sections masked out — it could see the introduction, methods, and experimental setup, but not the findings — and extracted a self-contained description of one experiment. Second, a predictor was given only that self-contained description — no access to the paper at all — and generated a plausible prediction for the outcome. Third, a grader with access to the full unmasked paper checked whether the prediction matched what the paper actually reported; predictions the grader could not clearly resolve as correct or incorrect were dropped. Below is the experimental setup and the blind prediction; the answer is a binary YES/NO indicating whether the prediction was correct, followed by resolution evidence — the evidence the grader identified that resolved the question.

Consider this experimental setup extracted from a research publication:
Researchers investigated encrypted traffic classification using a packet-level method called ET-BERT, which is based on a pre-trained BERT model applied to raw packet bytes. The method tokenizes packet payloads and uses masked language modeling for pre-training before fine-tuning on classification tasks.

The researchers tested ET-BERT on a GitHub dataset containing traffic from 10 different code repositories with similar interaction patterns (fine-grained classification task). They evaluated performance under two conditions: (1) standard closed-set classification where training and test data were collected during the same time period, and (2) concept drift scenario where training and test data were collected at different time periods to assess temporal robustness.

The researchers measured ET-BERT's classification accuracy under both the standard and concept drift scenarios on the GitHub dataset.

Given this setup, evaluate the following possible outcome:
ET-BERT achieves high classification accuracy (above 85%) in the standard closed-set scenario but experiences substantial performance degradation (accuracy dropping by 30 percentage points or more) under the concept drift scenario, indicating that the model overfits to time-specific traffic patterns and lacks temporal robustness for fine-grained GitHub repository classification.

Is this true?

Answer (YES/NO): YES